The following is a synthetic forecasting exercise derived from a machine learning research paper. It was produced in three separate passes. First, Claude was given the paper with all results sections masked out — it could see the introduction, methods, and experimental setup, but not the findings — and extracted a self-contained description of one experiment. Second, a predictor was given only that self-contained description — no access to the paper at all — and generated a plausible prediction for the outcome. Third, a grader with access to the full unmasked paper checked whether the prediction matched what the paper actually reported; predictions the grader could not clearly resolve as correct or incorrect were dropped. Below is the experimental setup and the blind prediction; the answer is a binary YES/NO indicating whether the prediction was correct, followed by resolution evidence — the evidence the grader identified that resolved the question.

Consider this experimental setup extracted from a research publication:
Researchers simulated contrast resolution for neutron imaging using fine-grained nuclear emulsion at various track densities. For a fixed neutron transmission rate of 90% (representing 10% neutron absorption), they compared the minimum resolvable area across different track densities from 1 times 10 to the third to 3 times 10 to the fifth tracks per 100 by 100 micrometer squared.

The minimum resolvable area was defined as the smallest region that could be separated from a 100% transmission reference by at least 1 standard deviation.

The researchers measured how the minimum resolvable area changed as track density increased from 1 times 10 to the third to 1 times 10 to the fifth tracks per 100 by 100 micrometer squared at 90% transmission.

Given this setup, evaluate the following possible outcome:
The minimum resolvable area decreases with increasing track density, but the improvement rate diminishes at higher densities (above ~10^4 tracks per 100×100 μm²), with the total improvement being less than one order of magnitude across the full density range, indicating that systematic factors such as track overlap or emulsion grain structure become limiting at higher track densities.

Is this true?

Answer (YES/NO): NO